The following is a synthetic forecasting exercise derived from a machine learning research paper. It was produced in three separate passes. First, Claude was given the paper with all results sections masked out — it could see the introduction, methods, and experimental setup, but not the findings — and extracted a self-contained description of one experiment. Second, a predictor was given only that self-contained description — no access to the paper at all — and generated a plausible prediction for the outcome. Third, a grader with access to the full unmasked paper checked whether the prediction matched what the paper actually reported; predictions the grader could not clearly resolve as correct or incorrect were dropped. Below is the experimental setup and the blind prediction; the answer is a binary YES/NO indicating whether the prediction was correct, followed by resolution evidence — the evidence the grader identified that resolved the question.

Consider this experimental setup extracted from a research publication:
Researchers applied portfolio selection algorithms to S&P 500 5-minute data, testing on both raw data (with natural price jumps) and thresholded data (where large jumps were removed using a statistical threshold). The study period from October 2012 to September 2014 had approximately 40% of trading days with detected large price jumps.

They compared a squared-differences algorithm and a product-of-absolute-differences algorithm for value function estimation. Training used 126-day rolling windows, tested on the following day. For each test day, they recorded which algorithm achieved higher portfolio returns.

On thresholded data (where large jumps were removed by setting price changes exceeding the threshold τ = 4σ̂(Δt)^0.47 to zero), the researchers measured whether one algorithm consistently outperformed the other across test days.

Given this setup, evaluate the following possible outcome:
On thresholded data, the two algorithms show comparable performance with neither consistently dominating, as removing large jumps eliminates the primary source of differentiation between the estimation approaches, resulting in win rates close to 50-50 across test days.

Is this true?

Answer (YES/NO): YES